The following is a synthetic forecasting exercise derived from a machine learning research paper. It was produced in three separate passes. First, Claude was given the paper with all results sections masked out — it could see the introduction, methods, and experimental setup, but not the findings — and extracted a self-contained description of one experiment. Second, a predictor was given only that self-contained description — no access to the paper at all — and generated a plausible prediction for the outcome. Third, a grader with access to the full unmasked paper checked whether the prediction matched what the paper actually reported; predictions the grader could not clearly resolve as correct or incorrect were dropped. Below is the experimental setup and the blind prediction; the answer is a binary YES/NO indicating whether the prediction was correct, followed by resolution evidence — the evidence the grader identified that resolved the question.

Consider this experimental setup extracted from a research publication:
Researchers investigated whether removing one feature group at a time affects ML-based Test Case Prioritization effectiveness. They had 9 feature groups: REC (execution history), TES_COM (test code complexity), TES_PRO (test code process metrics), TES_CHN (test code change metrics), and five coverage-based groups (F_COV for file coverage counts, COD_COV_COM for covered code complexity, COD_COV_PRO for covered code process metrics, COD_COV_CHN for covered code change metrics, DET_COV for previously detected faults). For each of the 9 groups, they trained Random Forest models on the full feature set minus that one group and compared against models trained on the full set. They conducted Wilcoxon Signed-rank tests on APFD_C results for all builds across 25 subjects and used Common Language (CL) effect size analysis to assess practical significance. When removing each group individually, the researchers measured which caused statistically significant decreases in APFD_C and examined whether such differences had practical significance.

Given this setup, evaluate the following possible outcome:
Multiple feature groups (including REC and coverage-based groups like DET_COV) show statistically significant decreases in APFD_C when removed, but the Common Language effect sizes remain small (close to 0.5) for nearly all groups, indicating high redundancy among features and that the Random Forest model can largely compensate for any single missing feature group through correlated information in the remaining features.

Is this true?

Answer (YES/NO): NO